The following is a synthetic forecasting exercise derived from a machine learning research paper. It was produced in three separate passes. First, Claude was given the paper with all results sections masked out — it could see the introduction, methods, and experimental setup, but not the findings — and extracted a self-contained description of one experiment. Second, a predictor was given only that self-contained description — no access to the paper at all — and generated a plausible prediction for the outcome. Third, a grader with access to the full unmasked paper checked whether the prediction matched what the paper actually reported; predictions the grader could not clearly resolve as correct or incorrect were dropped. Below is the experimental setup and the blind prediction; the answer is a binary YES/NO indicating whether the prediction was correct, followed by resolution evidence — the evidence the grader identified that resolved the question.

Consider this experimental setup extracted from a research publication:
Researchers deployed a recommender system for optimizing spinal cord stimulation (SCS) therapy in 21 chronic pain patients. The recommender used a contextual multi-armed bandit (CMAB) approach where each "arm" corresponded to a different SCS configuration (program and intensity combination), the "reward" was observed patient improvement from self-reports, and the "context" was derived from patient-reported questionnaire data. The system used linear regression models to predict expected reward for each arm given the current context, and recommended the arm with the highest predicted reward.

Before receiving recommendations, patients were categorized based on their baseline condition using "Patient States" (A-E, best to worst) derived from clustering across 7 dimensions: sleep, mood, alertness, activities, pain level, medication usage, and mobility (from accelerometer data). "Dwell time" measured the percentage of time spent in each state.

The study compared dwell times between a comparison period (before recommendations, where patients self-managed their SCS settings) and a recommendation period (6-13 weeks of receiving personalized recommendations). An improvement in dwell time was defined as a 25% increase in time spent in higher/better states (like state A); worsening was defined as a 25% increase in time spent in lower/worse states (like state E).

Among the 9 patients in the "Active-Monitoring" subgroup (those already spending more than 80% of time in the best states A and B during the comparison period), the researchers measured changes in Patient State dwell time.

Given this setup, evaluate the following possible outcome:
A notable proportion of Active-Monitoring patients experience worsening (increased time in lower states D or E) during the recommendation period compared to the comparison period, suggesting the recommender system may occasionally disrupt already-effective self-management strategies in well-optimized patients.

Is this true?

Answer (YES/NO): NO